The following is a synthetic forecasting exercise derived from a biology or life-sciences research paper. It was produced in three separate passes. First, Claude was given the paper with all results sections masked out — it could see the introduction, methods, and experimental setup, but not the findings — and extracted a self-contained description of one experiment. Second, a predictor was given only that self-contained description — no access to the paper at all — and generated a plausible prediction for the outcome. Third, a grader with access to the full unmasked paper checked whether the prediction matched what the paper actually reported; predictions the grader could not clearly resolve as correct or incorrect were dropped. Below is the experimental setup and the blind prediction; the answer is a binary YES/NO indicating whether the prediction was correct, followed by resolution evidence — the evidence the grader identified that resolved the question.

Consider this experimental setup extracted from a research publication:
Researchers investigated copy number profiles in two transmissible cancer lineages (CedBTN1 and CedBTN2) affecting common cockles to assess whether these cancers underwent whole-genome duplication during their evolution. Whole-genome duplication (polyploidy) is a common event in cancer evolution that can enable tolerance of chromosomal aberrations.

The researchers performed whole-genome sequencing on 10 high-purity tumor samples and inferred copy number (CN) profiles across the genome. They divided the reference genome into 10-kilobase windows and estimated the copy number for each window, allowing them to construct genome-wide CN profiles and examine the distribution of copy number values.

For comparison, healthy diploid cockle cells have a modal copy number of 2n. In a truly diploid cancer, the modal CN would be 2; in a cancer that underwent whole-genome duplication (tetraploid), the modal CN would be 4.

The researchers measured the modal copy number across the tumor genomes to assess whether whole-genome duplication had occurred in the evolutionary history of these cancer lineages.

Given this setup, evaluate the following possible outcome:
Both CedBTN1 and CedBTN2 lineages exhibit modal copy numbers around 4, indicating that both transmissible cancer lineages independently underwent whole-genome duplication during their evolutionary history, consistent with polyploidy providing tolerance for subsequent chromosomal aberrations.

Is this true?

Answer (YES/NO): YES